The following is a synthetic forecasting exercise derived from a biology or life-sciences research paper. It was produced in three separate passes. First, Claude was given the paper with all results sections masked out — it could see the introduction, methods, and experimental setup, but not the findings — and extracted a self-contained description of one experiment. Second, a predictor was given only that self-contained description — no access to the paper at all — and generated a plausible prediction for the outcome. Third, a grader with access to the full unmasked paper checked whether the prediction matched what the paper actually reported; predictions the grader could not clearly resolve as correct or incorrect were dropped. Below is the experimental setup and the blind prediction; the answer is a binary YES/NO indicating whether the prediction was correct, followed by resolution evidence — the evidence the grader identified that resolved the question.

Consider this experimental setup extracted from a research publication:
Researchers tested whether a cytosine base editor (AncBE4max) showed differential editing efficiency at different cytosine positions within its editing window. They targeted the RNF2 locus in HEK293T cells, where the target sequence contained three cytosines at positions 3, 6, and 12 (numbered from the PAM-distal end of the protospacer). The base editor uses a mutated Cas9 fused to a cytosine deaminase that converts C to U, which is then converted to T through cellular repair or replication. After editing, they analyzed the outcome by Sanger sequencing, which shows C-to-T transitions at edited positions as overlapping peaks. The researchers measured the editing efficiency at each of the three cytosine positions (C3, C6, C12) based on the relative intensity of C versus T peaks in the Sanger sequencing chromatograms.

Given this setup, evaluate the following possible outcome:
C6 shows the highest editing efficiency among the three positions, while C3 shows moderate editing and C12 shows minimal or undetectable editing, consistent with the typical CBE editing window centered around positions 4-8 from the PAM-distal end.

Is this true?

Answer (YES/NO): YES